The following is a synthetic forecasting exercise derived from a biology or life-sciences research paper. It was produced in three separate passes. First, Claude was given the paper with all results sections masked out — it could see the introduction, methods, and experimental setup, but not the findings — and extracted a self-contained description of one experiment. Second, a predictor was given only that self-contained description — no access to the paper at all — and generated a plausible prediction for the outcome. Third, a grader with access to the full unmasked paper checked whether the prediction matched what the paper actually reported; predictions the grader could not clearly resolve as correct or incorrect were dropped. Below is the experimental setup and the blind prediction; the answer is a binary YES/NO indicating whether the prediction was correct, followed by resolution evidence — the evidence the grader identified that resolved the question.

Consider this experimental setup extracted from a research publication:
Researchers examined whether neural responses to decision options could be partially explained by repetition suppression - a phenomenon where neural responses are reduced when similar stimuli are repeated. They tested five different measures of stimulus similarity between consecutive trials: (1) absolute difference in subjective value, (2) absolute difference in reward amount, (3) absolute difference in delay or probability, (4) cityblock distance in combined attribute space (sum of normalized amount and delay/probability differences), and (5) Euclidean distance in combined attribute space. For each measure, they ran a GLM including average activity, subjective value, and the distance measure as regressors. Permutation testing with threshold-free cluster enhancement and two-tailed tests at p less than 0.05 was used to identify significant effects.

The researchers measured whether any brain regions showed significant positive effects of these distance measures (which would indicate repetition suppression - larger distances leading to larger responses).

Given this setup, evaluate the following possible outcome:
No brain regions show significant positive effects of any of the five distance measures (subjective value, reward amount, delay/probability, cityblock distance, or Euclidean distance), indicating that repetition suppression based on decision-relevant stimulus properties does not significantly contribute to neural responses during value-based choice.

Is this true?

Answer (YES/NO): NO